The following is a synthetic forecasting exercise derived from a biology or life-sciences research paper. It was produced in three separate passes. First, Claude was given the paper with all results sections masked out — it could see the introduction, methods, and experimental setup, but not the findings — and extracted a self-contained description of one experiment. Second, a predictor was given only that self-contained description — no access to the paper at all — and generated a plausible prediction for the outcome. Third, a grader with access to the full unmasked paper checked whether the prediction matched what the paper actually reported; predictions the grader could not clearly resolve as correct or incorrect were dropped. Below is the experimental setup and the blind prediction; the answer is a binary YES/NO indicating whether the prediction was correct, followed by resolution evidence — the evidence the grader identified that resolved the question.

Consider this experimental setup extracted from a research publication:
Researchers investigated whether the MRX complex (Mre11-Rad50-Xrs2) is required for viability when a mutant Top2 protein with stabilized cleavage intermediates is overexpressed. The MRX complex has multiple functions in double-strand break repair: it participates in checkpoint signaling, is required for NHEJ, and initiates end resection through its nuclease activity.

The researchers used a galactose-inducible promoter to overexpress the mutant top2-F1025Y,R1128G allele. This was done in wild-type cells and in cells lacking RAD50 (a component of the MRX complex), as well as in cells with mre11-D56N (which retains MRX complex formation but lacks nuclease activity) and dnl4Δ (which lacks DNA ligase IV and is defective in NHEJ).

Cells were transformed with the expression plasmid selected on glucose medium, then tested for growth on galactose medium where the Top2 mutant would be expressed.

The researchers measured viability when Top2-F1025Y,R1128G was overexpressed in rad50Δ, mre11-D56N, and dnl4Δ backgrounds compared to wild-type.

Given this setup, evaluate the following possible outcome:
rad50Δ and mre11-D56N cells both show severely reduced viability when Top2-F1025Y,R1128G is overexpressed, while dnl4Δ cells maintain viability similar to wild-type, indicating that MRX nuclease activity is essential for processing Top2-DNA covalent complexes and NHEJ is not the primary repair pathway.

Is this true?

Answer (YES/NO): NO